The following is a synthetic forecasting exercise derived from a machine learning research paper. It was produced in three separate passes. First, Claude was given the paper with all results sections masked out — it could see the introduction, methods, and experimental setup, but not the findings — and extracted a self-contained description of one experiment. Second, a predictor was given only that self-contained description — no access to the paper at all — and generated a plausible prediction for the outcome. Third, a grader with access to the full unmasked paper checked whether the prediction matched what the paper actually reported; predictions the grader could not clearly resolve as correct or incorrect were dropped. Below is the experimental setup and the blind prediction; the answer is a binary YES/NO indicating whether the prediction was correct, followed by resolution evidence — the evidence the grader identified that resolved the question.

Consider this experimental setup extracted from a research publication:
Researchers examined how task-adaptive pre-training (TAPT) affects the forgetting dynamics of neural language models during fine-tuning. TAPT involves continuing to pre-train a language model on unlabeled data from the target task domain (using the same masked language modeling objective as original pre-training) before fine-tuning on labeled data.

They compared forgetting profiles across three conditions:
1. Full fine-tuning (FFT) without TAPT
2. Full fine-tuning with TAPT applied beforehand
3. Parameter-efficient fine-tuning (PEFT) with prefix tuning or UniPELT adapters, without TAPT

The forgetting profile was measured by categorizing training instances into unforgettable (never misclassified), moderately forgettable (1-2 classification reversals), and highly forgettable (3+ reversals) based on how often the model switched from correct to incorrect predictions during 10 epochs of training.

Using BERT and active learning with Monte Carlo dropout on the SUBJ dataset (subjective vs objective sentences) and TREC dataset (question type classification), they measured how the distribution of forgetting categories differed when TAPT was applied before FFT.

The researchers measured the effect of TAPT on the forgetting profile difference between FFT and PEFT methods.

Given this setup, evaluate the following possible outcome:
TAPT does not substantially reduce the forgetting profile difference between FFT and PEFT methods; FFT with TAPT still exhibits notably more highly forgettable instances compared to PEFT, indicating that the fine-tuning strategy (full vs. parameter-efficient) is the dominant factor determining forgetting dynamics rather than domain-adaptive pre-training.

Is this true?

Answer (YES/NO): NO